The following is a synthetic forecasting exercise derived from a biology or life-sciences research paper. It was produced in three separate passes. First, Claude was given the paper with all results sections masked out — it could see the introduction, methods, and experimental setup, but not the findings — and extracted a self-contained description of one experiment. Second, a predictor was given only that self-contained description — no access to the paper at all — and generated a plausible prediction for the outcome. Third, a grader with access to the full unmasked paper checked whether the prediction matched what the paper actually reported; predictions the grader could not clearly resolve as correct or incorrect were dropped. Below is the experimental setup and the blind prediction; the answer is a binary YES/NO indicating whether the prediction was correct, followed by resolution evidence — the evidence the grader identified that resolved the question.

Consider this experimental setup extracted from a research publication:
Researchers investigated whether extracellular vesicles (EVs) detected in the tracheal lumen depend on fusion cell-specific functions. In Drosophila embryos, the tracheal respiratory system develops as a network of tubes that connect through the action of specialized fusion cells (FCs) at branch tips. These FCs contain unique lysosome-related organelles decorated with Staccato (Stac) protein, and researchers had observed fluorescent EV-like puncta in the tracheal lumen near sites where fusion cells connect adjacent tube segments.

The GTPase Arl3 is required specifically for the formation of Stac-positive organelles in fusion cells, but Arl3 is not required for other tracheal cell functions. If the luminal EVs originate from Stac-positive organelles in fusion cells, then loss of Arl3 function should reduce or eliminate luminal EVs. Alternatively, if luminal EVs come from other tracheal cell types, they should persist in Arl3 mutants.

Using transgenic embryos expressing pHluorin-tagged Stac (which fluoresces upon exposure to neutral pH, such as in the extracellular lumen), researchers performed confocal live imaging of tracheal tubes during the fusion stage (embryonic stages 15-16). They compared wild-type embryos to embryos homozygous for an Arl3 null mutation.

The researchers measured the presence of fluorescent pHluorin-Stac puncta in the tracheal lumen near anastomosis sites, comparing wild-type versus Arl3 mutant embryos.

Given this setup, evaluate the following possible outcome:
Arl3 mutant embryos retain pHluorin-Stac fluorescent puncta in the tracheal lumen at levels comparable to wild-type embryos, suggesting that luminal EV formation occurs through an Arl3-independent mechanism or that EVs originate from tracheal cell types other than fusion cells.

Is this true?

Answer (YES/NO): NO